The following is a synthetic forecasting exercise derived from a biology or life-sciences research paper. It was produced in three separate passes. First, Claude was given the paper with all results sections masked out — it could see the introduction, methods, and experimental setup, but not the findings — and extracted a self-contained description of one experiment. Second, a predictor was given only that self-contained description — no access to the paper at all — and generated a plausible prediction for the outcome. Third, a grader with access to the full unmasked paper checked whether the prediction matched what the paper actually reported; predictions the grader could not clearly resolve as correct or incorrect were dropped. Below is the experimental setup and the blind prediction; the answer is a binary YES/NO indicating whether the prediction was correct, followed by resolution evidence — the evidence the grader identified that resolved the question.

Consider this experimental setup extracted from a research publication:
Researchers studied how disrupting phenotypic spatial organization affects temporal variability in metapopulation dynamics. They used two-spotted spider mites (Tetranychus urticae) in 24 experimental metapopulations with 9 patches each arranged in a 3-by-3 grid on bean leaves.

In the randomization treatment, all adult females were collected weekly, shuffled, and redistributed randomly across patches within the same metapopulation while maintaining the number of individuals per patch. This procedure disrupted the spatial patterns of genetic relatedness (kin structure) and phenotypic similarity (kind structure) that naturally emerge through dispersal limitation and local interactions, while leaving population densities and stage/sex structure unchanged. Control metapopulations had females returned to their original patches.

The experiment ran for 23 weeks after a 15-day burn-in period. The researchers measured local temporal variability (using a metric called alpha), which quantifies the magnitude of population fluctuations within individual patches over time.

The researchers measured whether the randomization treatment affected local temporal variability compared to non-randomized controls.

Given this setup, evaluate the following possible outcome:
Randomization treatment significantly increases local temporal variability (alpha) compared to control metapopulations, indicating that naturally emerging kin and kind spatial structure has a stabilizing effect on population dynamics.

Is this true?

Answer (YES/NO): NO